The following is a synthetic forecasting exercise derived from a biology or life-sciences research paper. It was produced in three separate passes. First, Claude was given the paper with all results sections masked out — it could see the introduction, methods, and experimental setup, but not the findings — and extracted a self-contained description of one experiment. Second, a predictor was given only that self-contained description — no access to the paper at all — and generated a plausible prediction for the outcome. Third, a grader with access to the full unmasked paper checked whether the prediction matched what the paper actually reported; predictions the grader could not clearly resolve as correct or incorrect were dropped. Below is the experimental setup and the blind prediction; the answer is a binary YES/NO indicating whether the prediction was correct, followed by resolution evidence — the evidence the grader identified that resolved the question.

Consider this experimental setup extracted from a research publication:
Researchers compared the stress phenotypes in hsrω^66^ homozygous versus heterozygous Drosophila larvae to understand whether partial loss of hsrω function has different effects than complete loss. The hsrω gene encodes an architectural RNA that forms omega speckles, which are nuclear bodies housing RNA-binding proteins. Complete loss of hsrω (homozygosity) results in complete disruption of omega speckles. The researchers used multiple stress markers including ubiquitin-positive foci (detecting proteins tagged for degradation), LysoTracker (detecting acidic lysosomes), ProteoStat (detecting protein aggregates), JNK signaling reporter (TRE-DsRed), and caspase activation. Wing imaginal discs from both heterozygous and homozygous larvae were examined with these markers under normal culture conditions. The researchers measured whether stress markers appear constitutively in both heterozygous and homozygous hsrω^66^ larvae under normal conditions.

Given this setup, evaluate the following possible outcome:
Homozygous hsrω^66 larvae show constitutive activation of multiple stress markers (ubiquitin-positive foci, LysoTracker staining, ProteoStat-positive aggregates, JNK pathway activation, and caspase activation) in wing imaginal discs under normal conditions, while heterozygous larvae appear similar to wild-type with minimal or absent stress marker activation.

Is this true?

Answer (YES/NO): YES